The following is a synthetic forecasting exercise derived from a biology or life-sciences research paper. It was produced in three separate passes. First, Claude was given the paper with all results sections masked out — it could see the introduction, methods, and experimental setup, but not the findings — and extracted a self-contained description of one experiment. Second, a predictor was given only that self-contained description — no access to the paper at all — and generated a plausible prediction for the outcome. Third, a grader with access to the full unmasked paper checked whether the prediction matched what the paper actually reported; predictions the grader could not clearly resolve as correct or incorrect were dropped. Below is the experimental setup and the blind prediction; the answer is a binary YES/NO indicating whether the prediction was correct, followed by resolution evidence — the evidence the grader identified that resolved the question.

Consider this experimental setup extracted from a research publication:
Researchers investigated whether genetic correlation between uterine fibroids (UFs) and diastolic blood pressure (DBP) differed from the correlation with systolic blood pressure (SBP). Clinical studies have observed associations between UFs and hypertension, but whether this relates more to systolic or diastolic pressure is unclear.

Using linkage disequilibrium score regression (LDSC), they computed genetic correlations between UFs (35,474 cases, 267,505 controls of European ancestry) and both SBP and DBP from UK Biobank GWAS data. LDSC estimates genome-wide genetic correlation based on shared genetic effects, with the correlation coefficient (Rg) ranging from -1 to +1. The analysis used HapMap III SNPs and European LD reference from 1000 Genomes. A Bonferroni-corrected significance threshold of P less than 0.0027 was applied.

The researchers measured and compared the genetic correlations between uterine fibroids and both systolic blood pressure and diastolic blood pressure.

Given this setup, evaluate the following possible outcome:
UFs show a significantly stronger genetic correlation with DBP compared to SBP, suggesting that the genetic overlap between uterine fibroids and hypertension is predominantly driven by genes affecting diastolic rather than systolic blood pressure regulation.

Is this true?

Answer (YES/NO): NO